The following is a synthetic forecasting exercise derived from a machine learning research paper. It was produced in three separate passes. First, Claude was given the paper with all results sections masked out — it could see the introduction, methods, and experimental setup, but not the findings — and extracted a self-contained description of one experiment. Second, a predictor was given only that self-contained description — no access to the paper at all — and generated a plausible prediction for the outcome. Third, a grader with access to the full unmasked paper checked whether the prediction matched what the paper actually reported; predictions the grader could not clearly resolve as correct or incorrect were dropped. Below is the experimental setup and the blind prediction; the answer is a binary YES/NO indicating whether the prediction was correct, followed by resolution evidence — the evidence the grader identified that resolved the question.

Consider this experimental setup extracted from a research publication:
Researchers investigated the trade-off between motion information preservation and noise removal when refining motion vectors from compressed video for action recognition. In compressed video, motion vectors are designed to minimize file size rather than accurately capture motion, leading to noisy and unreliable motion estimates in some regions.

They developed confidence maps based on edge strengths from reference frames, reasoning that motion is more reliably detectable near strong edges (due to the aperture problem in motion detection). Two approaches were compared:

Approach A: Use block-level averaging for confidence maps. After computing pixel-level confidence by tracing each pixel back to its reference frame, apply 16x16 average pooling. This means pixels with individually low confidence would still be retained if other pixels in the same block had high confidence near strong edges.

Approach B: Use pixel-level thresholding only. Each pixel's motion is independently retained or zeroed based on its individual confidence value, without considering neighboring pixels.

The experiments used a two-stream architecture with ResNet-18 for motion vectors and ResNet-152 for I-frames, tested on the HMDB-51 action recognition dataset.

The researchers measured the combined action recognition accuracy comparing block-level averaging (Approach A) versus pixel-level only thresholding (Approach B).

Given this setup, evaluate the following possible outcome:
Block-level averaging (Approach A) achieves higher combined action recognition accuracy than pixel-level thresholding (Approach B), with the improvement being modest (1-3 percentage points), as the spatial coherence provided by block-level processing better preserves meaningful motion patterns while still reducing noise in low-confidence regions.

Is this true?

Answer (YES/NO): YES